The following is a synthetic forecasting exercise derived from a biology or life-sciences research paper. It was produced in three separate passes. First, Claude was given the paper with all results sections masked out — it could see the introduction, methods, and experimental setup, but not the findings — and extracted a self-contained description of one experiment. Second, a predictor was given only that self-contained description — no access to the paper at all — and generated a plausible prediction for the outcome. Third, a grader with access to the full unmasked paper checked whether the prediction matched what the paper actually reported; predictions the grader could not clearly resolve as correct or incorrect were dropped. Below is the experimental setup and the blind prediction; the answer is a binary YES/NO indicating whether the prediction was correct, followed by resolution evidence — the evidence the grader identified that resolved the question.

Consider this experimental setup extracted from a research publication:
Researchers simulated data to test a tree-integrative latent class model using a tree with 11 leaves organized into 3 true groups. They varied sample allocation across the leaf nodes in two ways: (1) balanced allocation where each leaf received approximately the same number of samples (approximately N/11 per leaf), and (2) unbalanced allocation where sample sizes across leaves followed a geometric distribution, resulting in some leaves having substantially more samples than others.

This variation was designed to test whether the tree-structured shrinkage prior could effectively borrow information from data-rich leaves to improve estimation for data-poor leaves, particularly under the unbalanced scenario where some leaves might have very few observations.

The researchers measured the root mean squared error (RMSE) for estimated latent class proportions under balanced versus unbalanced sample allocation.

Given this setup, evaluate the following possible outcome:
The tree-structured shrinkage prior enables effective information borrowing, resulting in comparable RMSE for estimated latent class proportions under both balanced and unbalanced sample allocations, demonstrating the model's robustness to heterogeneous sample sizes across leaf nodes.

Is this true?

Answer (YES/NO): NO